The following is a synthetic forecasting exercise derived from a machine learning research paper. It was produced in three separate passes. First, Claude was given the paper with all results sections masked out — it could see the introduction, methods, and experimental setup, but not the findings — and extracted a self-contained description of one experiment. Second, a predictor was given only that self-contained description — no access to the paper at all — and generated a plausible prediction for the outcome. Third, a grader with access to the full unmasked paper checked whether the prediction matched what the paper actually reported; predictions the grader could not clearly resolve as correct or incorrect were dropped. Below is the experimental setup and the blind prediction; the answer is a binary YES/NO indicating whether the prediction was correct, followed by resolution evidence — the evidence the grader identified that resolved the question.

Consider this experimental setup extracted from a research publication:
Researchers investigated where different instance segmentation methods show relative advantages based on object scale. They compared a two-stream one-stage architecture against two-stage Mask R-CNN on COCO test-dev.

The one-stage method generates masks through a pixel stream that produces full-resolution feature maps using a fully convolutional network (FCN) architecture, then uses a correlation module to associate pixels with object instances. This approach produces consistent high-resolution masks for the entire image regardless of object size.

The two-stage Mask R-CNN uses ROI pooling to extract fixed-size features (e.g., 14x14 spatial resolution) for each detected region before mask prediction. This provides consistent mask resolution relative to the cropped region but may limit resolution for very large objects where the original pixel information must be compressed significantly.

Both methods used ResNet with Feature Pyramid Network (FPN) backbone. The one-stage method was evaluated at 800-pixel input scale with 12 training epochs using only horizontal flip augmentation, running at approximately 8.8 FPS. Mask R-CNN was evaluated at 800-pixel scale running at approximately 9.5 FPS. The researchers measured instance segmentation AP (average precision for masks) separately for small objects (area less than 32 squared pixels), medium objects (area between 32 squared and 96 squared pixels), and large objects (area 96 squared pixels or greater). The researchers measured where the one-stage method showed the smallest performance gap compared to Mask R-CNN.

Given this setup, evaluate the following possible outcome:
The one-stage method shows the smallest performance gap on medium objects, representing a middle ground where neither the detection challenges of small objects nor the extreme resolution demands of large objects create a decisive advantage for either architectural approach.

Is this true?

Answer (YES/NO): NO